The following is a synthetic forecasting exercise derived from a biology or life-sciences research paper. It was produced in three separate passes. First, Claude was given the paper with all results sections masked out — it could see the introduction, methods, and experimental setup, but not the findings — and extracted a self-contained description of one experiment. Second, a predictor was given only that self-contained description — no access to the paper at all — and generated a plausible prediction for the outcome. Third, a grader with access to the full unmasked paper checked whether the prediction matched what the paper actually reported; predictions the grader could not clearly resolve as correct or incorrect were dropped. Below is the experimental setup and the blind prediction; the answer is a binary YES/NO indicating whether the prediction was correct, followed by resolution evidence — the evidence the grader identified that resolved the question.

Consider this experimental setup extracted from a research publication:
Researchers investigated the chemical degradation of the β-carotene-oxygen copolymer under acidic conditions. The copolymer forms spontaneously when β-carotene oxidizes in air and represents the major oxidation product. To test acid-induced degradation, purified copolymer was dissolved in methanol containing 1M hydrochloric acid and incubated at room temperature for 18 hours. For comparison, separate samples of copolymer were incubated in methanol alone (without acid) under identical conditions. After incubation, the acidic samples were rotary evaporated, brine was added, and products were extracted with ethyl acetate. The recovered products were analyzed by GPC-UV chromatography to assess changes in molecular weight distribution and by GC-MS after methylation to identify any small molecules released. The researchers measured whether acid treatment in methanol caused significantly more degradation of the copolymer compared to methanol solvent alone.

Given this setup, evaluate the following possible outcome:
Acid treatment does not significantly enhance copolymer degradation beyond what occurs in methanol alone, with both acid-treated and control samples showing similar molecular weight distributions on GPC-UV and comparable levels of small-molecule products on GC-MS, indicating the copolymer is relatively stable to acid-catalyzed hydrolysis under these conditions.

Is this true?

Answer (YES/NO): NO